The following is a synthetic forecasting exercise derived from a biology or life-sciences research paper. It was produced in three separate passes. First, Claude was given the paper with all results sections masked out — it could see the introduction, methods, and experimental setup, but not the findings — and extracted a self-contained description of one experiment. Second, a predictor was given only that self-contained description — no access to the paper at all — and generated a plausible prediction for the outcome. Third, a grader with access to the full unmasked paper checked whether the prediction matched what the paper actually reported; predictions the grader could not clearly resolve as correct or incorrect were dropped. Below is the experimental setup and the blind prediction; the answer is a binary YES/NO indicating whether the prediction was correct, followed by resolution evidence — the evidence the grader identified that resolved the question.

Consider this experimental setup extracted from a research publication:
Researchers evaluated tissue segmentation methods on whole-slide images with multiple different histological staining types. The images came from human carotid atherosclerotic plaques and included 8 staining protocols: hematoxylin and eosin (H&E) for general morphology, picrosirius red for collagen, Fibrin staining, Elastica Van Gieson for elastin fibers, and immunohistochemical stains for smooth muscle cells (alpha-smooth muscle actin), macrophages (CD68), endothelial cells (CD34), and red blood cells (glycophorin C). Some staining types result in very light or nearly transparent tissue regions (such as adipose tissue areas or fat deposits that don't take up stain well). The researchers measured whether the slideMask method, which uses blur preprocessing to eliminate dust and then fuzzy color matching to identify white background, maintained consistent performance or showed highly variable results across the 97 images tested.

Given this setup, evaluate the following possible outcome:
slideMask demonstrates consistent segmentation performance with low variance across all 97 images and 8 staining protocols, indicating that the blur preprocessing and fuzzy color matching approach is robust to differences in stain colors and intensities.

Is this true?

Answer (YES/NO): NO